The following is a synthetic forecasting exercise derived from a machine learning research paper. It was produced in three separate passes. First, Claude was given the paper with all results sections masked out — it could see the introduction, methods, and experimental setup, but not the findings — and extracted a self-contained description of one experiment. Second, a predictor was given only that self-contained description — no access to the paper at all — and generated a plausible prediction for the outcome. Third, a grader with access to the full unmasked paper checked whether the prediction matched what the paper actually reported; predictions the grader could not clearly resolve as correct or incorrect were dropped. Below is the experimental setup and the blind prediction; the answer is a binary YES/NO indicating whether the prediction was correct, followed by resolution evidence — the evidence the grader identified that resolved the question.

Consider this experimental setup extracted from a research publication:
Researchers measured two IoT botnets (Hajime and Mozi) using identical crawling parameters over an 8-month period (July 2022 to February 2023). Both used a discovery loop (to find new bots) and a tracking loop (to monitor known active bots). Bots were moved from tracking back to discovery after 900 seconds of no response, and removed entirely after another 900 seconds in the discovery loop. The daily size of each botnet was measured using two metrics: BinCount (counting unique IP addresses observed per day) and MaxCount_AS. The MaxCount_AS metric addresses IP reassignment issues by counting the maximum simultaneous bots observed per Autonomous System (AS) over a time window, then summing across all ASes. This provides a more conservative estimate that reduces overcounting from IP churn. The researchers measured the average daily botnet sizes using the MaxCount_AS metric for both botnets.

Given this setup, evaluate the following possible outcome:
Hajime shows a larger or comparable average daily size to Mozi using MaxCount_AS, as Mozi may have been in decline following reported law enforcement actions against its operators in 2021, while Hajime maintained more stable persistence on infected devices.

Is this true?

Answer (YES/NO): YES